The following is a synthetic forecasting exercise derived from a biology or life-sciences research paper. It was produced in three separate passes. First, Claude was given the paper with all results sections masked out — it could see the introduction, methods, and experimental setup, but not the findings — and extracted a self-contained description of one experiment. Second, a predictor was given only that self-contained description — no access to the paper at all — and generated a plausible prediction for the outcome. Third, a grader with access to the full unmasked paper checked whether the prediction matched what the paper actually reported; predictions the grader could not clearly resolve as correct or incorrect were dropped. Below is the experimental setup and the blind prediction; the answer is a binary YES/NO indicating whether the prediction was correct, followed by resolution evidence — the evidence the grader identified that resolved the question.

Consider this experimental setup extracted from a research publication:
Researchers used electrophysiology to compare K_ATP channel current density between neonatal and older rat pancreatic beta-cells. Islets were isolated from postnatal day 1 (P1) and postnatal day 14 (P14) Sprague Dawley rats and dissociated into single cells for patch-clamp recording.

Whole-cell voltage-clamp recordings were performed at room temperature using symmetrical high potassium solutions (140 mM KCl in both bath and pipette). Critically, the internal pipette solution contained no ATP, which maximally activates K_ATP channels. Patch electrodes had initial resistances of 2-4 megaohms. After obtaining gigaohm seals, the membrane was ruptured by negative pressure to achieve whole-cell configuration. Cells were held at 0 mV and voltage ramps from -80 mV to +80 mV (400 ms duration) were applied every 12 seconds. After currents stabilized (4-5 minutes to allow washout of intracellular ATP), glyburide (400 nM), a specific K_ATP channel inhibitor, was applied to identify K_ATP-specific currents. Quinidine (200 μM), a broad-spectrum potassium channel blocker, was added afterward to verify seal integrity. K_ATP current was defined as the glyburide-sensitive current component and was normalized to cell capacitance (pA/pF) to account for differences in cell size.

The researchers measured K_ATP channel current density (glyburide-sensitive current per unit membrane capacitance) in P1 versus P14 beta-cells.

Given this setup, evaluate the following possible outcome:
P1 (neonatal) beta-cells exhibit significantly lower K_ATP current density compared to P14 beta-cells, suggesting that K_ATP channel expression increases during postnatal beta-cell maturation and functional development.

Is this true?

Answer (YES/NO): NO